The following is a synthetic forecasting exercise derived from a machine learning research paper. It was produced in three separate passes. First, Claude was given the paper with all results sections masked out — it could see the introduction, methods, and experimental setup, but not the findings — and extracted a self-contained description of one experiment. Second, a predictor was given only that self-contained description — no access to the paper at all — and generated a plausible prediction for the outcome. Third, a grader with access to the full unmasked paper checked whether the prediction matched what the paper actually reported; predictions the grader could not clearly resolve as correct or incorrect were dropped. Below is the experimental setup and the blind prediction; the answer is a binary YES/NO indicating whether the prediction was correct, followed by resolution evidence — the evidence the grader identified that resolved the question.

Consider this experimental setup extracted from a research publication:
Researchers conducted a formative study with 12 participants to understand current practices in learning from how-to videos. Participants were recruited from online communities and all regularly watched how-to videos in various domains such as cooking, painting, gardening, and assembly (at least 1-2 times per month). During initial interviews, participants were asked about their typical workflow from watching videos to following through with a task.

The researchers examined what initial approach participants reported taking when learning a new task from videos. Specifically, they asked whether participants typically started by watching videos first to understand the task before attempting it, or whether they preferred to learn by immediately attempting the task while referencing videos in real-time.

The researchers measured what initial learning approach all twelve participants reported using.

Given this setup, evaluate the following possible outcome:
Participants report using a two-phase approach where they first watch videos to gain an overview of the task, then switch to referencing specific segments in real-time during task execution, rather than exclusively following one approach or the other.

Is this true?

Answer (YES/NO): NO